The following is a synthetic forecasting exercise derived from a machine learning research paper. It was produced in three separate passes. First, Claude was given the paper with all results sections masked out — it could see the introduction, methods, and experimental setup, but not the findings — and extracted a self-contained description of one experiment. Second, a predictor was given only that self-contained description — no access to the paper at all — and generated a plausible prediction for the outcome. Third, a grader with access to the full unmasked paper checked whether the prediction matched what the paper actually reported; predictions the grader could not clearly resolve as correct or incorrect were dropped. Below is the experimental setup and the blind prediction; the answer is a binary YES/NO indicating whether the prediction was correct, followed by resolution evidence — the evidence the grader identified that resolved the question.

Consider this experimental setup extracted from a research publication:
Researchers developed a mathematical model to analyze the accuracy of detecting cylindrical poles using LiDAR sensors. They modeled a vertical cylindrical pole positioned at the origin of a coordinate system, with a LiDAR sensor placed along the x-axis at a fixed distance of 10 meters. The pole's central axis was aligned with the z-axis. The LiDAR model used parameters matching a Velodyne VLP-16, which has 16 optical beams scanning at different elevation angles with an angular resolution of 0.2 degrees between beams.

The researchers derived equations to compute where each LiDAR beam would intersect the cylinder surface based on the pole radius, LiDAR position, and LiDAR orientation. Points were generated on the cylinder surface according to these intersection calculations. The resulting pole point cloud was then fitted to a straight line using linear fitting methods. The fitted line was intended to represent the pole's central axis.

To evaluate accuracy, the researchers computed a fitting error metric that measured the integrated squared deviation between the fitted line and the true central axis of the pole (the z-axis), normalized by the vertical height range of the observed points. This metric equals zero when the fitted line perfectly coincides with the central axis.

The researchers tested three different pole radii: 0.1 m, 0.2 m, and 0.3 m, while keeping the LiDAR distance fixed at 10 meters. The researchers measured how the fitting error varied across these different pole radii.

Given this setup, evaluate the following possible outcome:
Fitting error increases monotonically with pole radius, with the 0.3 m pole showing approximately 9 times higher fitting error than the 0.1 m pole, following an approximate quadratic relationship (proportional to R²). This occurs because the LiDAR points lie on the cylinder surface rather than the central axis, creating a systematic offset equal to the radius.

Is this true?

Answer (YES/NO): YES